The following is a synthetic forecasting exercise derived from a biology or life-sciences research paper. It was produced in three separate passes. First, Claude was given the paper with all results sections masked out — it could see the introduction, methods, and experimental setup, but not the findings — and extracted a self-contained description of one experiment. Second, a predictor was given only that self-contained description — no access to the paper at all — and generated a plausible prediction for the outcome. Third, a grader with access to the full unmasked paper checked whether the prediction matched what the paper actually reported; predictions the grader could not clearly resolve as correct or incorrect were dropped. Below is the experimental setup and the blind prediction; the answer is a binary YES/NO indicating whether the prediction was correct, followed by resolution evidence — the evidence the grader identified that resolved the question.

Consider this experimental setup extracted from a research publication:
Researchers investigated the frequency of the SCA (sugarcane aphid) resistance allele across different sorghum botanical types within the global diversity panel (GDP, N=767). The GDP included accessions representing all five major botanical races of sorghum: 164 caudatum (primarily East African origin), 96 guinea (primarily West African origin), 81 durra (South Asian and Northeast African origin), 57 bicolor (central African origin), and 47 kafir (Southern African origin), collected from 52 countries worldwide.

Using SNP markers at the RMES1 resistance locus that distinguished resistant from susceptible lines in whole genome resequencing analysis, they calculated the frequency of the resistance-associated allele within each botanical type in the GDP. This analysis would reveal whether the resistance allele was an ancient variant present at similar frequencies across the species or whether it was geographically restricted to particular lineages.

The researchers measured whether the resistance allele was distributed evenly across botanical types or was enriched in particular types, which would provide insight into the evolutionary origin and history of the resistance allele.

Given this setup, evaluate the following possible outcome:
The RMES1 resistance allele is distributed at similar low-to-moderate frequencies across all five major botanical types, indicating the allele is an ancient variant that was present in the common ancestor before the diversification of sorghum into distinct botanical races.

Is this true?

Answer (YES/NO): NO